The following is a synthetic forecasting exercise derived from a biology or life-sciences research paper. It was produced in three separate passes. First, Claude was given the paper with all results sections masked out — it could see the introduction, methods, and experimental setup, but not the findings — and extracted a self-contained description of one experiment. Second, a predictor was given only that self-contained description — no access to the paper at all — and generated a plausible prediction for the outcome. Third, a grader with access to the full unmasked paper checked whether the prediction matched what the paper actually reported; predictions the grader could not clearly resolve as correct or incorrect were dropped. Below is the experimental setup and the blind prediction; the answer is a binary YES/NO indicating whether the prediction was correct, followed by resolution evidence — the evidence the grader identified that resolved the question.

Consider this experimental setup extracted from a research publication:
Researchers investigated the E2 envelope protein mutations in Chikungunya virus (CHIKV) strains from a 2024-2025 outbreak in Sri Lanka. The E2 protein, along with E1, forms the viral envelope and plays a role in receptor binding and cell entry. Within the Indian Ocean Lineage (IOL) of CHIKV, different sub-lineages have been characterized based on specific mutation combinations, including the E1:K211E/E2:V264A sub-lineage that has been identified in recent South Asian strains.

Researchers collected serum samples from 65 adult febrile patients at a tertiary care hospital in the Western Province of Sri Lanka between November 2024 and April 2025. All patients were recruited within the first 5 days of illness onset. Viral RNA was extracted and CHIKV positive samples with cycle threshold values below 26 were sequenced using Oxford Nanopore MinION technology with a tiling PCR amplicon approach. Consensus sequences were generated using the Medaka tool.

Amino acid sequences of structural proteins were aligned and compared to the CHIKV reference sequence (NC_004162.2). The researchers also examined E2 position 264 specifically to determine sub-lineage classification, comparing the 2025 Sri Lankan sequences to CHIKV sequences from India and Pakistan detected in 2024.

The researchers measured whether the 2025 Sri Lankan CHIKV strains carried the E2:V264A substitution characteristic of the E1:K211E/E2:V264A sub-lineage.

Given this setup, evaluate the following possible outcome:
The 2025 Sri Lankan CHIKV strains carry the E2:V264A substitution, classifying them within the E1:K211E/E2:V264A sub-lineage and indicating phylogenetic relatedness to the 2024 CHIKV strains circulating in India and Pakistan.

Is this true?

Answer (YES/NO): YES